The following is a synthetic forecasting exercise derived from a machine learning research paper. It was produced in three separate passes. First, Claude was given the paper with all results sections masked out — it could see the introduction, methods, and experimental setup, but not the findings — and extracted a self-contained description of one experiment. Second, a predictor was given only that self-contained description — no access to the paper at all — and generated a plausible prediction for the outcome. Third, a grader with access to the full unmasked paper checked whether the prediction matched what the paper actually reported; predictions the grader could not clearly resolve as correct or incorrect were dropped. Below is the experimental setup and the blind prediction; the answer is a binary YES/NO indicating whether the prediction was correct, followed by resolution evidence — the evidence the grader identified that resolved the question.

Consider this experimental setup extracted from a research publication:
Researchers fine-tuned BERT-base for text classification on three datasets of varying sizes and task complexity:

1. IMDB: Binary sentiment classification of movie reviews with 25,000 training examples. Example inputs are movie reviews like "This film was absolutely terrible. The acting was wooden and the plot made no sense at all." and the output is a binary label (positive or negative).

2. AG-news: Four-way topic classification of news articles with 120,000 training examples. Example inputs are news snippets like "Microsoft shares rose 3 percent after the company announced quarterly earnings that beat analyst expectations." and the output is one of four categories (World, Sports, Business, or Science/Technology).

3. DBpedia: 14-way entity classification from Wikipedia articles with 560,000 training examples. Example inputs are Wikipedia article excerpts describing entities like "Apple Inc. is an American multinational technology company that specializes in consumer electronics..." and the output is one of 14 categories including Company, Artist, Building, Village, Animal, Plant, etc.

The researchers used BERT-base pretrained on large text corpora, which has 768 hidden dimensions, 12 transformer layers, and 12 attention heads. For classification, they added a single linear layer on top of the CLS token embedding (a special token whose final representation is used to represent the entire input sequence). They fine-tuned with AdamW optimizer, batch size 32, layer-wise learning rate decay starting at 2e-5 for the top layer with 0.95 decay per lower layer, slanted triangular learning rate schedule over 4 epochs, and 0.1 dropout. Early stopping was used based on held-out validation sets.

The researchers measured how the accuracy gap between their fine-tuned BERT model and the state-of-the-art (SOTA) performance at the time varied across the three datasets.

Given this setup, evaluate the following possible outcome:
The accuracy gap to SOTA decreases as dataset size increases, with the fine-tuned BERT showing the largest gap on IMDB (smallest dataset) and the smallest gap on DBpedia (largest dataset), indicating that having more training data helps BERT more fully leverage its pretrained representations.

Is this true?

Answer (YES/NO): YES